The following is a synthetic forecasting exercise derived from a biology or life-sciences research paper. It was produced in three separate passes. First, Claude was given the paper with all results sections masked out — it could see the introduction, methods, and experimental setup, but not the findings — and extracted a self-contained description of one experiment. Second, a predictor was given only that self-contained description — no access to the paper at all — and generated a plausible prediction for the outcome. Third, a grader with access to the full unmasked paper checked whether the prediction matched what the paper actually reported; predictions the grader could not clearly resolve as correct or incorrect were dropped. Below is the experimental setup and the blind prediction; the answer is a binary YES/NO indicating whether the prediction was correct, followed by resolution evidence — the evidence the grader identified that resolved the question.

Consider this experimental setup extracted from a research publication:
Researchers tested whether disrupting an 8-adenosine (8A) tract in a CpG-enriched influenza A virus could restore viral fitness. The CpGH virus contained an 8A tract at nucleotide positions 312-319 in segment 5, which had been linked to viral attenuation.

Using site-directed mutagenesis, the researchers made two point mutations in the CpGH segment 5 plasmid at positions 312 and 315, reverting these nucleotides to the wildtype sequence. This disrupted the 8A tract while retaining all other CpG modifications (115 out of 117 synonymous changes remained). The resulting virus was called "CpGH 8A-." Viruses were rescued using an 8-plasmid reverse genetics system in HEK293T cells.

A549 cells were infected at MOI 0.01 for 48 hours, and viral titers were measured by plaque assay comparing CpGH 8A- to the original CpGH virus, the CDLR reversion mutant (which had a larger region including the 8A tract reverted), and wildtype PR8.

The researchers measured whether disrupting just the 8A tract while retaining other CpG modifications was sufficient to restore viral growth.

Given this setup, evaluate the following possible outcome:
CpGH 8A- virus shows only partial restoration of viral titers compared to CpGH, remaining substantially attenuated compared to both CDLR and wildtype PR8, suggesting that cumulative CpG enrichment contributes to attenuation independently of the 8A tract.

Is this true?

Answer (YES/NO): NO